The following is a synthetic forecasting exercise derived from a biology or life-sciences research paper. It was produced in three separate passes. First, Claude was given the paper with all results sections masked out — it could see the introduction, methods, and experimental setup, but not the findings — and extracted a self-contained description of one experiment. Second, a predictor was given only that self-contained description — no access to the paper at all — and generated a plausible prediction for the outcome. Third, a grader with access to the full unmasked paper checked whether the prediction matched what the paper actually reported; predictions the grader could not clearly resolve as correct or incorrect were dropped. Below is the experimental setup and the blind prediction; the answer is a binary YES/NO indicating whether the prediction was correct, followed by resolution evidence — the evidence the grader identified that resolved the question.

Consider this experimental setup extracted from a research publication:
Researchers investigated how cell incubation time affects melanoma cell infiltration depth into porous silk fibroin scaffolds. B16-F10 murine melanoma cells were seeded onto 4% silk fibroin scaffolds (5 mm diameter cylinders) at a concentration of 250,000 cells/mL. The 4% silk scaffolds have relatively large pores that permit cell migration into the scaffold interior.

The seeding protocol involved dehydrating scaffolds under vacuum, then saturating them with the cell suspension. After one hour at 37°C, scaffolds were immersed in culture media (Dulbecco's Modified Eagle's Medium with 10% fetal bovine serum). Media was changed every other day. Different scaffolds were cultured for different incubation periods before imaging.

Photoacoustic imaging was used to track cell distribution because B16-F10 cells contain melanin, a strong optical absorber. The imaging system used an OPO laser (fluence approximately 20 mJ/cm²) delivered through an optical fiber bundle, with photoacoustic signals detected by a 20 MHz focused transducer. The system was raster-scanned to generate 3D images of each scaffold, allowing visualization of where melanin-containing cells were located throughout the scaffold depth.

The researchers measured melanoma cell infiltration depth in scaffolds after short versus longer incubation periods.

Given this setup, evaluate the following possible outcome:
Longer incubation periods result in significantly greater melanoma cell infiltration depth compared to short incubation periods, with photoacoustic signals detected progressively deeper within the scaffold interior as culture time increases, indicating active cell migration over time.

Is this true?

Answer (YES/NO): YES